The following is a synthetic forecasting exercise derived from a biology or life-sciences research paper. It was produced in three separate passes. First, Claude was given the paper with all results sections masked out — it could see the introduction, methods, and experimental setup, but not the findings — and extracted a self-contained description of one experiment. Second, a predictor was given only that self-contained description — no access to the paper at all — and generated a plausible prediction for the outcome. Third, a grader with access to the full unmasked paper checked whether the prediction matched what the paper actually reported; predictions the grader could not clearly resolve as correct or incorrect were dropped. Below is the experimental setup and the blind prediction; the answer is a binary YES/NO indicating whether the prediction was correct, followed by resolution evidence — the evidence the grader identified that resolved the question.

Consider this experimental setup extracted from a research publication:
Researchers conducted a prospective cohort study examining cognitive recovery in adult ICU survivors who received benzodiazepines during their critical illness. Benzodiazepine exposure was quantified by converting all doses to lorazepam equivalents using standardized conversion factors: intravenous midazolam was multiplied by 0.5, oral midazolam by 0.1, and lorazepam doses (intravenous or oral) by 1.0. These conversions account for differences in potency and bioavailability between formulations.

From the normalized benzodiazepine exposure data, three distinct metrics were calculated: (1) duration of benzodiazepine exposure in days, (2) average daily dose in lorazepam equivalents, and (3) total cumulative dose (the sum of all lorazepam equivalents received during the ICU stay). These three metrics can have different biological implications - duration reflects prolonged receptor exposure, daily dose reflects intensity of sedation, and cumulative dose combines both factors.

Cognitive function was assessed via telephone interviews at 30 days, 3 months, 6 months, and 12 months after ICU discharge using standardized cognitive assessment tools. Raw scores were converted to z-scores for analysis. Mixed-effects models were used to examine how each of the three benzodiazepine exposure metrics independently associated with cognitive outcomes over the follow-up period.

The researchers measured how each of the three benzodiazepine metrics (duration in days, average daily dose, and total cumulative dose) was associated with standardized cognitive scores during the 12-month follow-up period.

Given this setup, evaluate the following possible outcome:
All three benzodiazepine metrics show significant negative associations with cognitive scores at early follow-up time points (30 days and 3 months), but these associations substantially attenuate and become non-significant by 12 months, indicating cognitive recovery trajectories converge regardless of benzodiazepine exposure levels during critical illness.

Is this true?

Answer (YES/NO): NO